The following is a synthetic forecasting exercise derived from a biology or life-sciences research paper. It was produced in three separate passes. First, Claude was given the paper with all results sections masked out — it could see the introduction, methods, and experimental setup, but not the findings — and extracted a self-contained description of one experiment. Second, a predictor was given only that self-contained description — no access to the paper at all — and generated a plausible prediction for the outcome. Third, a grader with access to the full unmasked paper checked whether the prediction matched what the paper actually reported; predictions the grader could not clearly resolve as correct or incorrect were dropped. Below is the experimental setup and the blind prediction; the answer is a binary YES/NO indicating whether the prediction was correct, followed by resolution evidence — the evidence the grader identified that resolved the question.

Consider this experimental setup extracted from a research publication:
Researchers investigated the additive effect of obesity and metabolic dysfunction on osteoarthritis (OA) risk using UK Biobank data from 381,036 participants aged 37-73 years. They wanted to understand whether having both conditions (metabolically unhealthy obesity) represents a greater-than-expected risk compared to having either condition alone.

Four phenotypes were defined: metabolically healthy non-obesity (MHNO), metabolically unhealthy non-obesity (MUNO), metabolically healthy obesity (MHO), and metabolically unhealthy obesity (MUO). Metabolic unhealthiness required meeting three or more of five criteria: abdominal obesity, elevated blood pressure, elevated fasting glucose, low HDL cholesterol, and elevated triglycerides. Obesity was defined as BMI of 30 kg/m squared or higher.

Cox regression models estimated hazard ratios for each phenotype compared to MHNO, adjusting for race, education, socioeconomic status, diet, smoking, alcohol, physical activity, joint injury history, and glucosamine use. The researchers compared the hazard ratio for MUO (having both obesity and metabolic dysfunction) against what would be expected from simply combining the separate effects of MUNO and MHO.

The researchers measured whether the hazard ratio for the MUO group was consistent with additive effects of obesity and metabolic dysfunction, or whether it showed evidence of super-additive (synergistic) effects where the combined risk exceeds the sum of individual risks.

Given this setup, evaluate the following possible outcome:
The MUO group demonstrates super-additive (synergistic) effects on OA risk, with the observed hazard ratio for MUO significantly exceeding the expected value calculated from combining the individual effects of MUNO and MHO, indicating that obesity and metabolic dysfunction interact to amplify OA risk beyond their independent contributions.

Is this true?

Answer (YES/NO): NO